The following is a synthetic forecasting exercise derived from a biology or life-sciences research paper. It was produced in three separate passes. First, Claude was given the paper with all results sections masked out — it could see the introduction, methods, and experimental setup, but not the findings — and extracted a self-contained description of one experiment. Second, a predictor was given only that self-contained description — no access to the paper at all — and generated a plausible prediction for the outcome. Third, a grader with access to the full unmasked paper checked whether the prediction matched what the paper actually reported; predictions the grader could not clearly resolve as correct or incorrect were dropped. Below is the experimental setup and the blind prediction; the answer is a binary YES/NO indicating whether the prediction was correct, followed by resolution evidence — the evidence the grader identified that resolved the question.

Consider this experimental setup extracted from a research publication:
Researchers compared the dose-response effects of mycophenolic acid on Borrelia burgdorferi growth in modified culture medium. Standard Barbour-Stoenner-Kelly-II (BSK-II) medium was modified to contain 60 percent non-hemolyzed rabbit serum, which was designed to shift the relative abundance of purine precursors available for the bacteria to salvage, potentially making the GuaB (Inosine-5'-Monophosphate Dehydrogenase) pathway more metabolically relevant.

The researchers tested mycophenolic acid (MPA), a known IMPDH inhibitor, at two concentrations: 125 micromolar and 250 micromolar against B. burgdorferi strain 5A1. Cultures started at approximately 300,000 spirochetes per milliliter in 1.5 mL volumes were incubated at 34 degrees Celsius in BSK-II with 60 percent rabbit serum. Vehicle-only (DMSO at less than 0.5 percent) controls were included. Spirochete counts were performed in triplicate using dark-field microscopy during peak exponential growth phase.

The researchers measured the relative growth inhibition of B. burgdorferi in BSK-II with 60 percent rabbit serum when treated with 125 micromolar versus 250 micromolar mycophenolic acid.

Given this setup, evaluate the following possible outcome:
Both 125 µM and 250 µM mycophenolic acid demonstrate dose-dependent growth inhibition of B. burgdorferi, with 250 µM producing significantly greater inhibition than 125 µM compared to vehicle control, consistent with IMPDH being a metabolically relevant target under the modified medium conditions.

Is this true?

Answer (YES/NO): YES